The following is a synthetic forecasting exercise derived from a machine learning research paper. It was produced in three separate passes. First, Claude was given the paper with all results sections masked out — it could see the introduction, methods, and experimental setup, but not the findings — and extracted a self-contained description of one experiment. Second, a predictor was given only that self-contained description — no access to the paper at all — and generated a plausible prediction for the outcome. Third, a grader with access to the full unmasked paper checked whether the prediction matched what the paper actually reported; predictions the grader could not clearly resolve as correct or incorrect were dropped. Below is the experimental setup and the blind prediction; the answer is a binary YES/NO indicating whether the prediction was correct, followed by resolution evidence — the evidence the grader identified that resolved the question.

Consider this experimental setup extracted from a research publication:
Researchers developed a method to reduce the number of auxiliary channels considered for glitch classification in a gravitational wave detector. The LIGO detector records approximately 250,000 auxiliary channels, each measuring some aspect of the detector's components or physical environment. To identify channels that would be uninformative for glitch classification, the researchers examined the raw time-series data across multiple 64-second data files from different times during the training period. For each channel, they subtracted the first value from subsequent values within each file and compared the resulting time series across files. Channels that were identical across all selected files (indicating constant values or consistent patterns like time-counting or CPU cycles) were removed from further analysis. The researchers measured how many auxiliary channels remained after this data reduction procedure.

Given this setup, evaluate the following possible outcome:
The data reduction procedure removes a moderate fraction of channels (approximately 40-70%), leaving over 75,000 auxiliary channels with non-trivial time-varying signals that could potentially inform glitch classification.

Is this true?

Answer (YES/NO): NO